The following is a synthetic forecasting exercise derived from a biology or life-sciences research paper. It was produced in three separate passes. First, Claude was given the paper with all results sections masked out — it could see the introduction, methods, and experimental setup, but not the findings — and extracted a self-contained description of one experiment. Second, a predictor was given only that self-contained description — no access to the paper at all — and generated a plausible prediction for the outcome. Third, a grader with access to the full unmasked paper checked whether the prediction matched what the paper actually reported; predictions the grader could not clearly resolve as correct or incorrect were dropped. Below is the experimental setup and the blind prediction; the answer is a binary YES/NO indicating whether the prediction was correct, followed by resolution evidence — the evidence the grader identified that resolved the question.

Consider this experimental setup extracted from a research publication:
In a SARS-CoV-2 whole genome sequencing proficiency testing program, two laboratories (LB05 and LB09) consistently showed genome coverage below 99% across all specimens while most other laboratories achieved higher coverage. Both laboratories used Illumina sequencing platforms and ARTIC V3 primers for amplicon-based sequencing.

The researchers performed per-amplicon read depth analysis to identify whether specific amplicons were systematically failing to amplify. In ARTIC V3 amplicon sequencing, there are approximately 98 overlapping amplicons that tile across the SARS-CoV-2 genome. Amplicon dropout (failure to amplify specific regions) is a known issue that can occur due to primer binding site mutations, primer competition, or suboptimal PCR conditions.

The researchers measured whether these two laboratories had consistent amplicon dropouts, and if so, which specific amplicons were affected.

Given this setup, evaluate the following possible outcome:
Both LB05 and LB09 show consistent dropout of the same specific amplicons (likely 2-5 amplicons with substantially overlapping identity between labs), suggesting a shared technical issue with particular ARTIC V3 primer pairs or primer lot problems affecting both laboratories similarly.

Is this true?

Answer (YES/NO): NO